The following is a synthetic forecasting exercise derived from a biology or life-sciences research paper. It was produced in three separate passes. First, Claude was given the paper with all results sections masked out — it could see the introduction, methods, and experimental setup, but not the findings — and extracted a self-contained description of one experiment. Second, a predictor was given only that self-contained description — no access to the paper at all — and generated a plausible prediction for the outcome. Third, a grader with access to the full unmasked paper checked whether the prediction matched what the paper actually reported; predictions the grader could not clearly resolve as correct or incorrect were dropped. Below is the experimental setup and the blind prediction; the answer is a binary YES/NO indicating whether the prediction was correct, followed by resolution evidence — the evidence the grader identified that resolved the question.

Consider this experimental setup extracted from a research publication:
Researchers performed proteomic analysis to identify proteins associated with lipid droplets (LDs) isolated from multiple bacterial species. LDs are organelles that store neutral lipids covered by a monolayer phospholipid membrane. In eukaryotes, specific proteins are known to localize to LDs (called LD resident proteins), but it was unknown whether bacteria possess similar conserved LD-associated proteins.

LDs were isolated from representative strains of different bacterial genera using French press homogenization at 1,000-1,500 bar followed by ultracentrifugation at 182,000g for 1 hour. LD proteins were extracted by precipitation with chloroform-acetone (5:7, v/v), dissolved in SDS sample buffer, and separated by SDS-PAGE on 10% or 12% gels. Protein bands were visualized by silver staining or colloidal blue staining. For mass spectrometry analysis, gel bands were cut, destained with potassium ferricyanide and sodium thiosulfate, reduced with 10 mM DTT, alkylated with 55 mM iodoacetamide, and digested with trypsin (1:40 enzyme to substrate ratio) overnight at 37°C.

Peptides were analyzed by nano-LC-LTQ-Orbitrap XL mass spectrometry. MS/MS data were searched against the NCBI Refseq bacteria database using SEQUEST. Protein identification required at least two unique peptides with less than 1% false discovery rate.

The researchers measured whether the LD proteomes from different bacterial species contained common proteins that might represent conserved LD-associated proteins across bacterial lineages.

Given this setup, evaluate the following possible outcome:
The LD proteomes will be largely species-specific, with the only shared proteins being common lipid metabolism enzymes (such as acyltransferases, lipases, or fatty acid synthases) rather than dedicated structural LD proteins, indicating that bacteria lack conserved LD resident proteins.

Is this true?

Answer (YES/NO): NO